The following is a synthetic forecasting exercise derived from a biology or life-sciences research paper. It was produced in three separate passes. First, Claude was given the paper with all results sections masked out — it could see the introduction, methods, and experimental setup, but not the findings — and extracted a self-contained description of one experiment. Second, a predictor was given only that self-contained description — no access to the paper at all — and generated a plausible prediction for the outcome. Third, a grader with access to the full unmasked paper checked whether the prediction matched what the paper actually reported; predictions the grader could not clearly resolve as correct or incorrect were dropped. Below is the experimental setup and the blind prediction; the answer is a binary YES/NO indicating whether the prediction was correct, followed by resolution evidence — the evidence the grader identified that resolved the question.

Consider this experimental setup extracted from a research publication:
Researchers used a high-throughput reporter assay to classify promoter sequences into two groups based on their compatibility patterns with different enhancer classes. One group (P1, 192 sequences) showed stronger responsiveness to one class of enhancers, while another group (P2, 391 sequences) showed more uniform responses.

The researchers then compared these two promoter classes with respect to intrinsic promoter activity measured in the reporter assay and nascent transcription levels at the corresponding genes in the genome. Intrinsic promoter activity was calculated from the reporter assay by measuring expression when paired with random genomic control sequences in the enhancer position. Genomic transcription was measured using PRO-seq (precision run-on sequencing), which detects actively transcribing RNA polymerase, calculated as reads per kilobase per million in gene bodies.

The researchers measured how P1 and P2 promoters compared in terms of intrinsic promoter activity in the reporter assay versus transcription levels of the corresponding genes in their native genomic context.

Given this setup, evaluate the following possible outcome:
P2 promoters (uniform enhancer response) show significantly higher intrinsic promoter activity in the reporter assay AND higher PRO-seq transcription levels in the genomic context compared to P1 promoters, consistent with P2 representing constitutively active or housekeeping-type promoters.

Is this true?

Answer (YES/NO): NO